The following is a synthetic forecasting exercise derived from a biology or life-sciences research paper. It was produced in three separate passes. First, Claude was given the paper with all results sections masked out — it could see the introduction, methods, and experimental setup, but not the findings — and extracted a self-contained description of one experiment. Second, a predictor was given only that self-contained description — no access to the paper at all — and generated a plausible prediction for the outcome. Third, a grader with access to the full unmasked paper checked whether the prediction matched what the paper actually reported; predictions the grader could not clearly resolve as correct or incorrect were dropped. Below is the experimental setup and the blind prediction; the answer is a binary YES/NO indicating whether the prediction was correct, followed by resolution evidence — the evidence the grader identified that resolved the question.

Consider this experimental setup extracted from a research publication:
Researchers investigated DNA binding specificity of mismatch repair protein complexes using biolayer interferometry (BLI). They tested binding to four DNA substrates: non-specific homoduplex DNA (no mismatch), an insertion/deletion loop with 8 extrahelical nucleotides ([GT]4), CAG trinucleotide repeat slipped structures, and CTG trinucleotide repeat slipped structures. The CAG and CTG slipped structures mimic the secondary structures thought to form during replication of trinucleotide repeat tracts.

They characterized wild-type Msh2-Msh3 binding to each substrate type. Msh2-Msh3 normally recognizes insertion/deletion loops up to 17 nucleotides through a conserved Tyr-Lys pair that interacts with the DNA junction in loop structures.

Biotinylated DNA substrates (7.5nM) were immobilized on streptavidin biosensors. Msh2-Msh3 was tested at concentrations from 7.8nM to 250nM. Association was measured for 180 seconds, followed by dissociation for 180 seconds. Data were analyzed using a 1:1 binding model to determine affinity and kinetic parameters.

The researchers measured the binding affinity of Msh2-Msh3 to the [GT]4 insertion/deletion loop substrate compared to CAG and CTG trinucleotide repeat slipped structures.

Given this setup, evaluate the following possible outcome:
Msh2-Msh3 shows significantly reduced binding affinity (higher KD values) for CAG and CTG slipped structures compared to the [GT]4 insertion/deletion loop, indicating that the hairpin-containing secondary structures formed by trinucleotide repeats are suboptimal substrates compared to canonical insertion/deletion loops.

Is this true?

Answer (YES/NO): NO